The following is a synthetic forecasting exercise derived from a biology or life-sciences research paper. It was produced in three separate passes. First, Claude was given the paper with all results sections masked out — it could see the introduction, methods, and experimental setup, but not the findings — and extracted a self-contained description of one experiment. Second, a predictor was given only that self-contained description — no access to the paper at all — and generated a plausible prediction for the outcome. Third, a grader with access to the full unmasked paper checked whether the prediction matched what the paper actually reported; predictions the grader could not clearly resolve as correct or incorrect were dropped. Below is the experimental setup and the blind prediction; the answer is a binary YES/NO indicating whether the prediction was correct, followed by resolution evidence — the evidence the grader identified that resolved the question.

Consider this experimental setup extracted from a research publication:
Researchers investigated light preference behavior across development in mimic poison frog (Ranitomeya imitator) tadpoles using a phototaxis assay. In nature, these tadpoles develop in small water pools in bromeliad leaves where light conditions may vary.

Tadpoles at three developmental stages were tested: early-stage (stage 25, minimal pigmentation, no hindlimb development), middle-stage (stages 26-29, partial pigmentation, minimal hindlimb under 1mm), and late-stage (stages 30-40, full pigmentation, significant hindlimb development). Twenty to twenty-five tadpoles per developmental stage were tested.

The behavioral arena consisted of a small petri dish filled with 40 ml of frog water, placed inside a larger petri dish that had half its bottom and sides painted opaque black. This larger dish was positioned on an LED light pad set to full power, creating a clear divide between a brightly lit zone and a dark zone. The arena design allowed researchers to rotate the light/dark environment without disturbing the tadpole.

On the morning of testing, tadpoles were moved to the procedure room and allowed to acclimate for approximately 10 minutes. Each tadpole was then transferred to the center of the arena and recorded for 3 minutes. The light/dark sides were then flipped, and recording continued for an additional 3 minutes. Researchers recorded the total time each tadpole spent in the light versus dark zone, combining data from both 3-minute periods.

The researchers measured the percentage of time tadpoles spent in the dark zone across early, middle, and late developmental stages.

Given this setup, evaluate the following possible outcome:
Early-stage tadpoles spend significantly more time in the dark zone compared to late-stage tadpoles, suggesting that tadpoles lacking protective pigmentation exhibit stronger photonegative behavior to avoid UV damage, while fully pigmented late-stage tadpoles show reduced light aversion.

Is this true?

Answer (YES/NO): NO